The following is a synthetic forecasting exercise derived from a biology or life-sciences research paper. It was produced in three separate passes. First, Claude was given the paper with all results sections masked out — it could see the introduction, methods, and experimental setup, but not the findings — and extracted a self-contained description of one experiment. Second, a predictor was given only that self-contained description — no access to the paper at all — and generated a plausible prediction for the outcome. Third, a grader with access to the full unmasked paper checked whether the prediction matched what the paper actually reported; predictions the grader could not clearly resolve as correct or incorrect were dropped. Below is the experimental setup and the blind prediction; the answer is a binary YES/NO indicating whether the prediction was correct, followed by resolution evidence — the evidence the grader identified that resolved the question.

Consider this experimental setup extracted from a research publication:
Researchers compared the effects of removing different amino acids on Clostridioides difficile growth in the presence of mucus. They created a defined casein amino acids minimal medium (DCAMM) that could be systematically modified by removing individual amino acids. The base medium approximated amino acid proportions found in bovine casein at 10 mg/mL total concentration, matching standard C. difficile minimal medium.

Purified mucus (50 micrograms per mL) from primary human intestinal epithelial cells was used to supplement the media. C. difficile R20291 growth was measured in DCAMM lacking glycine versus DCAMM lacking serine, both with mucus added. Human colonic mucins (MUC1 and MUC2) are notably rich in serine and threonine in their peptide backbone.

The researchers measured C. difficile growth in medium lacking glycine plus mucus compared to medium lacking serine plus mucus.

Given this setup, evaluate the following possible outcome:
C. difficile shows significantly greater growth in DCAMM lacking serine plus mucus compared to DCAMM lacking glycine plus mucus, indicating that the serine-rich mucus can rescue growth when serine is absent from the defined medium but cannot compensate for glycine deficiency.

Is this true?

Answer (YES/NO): NO